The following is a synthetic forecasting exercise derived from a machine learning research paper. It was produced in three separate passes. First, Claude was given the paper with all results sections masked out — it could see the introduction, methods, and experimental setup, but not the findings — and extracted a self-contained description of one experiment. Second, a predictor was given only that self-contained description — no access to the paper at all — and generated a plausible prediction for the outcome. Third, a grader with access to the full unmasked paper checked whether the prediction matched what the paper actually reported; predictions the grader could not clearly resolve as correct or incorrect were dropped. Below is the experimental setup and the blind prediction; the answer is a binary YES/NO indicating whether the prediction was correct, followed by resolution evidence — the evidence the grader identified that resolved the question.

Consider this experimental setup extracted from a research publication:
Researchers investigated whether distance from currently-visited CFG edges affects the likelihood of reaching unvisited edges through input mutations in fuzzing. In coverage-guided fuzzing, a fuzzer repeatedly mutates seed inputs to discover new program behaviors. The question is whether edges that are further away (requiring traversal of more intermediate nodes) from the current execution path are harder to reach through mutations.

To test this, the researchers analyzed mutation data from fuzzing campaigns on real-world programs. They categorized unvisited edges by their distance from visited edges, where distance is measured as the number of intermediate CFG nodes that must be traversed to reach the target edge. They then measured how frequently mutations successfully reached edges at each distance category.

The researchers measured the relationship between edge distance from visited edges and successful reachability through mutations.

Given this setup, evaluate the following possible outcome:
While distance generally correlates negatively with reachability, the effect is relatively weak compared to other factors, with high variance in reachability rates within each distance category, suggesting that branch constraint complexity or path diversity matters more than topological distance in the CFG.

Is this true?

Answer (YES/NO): NO